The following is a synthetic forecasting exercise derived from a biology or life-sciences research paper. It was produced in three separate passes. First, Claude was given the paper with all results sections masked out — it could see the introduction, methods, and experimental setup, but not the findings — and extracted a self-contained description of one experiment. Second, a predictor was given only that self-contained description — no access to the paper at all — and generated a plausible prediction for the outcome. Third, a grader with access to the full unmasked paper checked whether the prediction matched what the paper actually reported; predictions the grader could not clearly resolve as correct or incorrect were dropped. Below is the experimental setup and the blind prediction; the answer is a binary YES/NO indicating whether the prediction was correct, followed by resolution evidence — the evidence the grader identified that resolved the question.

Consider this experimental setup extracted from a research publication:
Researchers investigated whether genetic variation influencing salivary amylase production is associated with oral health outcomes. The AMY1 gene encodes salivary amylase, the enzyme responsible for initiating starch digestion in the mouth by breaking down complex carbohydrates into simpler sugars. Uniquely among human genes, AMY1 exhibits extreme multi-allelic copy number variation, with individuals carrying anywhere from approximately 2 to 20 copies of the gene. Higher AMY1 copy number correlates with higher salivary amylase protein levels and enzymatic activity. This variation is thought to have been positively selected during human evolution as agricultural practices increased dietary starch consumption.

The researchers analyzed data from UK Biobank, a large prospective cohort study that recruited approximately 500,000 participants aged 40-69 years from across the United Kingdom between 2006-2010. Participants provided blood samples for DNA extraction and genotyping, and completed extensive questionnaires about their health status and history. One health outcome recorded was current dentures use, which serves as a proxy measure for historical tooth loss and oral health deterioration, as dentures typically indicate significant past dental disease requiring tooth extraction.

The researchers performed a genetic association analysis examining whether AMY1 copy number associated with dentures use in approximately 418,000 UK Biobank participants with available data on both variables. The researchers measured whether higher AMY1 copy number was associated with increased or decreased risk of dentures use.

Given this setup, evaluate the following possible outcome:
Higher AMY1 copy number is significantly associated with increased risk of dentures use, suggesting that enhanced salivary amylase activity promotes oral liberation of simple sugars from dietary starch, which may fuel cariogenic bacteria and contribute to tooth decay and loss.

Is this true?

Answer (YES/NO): YES